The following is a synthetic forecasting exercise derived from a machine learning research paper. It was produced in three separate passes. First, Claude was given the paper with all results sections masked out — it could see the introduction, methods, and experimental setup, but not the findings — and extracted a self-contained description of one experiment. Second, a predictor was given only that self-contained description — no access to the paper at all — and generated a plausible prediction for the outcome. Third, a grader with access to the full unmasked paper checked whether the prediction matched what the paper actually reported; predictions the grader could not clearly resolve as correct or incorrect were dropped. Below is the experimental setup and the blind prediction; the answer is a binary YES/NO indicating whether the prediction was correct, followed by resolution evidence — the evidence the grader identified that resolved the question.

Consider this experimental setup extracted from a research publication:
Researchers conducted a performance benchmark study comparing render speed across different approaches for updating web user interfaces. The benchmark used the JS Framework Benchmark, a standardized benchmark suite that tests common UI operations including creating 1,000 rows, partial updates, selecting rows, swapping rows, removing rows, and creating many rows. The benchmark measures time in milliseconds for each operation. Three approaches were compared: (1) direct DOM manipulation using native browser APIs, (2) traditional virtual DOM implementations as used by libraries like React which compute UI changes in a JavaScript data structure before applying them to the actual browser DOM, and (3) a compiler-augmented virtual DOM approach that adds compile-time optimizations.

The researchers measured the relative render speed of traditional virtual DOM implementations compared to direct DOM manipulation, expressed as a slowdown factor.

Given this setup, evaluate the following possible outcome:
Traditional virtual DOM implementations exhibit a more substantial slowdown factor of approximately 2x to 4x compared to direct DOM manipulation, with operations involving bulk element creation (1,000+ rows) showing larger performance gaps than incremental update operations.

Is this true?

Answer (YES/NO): NO